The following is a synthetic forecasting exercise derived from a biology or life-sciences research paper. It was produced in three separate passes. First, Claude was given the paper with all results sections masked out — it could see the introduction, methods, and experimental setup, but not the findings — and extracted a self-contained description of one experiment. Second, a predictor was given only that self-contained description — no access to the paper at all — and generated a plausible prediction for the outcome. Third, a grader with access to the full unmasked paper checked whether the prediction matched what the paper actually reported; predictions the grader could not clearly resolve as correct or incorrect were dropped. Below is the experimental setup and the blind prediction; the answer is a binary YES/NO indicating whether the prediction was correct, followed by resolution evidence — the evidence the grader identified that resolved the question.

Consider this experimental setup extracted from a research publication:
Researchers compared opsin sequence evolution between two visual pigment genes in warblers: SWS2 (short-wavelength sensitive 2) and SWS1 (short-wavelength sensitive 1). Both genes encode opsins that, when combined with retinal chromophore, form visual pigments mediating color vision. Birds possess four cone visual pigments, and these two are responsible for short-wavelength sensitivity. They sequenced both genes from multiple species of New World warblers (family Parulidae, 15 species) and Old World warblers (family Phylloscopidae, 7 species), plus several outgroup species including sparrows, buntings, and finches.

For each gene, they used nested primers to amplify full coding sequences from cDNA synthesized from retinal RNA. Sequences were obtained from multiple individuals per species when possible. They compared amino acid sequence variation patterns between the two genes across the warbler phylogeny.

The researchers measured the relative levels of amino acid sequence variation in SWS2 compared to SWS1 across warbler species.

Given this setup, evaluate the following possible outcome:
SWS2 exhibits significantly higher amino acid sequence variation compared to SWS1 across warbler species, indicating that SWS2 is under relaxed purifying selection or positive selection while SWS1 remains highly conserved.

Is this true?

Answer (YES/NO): YES